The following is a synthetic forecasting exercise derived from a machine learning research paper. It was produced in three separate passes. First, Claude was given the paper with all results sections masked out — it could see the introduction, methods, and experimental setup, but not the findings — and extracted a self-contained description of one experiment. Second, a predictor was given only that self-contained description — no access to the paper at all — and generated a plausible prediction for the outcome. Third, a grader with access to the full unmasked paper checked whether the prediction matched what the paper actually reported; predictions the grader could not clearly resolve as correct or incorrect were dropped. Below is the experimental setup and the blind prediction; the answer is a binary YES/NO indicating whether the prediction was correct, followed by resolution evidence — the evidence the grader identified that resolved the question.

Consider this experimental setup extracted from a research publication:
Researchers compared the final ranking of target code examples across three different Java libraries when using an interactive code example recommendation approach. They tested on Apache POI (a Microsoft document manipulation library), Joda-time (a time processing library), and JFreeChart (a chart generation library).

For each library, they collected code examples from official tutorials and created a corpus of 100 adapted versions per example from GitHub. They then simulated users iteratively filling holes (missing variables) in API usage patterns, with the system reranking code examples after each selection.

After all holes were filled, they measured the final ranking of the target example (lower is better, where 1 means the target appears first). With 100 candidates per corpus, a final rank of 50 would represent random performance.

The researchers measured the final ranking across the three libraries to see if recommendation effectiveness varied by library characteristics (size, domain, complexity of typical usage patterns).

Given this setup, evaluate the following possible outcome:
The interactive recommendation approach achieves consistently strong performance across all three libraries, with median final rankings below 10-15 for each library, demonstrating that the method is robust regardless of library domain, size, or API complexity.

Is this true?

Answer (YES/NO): YES